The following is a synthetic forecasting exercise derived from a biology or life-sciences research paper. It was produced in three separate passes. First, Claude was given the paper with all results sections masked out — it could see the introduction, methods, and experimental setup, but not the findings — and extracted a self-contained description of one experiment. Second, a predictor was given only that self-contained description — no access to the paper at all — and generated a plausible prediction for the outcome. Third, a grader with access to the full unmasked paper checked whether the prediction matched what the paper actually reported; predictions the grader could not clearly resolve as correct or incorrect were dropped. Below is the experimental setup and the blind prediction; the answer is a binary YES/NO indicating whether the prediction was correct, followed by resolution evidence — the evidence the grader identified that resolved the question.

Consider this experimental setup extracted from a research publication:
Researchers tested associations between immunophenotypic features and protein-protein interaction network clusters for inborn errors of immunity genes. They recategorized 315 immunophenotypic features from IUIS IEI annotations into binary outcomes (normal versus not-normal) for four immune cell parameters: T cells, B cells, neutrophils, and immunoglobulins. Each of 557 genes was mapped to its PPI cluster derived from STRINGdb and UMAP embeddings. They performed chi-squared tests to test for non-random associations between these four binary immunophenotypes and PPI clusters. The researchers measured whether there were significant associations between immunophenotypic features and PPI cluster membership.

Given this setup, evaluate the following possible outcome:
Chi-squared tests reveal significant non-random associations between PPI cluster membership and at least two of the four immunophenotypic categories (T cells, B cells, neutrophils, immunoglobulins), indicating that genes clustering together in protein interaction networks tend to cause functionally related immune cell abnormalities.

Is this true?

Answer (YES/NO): NO